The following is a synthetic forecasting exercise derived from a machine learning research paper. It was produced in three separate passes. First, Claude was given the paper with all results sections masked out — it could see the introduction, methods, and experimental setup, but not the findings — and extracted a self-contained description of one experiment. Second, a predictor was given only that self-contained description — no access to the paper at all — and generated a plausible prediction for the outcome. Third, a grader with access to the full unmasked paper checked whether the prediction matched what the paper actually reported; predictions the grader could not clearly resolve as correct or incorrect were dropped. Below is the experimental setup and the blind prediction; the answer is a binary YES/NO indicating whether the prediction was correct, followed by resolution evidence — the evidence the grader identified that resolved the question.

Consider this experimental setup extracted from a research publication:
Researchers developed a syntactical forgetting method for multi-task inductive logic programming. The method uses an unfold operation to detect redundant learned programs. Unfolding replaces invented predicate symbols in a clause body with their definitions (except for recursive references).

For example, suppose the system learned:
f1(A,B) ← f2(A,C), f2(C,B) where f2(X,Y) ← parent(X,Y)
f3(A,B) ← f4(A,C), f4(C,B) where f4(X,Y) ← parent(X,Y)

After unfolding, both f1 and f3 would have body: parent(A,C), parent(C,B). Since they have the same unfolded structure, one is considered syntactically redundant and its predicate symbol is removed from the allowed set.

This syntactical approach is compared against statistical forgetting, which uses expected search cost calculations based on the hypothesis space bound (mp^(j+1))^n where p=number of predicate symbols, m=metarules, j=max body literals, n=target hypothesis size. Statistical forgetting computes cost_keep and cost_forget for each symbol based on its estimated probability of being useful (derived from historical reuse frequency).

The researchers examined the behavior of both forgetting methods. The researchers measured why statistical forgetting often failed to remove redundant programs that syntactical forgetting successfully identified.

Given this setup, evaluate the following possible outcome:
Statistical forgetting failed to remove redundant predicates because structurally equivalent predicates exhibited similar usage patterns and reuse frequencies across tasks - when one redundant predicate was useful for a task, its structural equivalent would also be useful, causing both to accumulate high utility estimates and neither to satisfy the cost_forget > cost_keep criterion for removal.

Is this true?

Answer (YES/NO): NO